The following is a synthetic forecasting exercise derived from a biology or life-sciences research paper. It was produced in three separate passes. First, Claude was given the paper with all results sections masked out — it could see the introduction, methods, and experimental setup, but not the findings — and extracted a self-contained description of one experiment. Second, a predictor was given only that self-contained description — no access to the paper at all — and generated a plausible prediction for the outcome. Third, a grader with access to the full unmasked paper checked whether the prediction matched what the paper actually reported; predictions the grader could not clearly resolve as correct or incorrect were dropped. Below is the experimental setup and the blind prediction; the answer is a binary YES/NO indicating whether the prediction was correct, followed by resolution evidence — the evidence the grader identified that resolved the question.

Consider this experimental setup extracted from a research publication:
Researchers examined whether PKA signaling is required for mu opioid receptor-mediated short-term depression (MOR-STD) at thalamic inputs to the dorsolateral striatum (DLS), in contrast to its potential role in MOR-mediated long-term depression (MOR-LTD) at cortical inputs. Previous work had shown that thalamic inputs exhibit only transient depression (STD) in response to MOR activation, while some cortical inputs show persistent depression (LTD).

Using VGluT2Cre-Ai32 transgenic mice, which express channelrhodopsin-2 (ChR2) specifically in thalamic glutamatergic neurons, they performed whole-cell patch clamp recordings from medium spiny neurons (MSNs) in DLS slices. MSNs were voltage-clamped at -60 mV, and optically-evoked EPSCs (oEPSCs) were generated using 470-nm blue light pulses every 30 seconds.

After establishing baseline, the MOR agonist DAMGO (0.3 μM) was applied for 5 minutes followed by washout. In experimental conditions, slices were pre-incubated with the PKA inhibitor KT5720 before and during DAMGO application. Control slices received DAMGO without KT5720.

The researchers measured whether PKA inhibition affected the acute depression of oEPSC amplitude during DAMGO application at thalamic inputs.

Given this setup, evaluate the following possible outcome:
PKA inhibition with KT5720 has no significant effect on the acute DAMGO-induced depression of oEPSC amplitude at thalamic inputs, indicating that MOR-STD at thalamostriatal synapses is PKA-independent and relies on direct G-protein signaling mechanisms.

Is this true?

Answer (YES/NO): YES